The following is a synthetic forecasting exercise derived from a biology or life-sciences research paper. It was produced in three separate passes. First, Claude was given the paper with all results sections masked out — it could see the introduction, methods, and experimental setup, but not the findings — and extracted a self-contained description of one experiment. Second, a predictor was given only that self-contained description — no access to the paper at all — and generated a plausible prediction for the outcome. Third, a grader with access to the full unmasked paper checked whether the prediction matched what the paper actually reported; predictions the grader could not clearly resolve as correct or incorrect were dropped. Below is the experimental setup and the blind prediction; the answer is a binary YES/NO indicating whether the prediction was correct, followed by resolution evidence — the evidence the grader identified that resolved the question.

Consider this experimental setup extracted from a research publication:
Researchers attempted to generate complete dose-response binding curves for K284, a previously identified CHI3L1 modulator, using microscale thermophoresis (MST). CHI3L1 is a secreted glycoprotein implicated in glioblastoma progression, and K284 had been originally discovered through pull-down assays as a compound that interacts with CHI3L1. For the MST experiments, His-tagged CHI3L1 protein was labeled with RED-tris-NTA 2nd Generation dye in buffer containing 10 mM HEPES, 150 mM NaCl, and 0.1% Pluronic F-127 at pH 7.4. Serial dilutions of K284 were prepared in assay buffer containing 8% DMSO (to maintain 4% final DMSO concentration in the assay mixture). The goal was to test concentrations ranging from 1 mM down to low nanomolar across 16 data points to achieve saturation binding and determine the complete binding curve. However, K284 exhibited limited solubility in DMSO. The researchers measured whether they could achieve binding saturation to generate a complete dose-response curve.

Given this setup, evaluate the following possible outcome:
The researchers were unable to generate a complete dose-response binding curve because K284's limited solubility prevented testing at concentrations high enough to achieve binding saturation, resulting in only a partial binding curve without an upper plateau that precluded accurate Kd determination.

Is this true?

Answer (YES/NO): NO